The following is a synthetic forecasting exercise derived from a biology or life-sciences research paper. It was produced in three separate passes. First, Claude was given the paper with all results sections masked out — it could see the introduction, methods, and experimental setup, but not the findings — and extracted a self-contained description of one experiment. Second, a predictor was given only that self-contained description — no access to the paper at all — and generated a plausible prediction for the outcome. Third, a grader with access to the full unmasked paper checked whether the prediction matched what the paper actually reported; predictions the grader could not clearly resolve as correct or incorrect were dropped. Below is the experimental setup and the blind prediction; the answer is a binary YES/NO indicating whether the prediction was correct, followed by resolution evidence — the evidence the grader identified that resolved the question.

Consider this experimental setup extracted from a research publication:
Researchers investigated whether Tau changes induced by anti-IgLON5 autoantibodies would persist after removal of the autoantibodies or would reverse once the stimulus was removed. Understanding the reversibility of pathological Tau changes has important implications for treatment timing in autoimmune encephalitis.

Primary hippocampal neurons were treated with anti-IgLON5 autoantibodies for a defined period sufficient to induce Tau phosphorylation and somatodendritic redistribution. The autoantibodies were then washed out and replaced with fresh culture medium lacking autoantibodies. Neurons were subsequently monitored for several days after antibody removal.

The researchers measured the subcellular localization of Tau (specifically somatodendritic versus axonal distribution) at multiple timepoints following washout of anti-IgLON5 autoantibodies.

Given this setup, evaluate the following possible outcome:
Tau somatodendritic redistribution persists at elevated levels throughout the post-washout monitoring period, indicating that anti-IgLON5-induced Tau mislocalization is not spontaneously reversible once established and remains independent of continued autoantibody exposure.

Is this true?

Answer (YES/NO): YES